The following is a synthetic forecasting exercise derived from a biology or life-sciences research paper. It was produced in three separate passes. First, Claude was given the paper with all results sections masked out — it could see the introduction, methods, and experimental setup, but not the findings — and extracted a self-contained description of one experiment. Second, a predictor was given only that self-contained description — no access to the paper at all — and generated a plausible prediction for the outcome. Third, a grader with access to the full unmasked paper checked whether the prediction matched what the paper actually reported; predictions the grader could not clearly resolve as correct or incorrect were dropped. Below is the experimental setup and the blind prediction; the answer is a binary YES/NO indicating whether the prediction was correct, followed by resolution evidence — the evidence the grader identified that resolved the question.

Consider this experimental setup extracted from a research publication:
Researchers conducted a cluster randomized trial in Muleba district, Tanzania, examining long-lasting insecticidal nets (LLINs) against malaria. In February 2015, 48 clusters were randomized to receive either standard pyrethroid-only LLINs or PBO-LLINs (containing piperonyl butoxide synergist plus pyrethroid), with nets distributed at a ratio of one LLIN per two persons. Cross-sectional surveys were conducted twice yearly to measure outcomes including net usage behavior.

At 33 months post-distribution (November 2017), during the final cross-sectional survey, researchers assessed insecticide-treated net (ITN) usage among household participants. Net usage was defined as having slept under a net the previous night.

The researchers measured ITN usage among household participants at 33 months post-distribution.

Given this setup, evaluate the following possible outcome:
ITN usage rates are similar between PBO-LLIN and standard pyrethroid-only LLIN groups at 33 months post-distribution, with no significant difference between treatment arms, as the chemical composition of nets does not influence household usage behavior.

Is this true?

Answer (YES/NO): YES